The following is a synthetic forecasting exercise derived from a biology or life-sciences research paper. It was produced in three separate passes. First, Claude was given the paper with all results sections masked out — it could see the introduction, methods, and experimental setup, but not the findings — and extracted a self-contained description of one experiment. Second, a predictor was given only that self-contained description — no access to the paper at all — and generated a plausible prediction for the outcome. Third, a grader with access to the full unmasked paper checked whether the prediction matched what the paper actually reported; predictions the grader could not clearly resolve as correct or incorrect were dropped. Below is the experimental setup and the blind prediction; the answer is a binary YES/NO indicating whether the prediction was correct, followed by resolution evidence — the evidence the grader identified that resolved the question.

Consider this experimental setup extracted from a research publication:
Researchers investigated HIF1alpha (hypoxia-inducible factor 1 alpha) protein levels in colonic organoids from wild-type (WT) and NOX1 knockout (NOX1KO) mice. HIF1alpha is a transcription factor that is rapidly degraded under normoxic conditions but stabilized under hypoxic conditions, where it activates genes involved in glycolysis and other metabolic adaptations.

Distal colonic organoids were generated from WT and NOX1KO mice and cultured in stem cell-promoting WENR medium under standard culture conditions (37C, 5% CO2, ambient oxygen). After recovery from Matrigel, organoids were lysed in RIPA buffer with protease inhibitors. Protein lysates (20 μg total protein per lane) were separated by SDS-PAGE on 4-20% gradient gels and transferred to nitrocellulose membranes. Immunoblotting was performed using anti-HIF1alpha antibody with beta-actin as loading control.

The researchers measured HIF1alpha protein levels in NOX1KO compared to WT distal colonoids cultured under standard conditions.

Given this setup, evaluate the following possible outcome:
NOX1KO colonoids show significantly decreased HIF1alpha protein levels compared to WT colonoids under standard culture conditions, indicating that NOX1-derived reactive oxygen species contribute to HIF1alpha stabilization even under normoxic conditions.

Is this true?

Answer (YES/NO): YES